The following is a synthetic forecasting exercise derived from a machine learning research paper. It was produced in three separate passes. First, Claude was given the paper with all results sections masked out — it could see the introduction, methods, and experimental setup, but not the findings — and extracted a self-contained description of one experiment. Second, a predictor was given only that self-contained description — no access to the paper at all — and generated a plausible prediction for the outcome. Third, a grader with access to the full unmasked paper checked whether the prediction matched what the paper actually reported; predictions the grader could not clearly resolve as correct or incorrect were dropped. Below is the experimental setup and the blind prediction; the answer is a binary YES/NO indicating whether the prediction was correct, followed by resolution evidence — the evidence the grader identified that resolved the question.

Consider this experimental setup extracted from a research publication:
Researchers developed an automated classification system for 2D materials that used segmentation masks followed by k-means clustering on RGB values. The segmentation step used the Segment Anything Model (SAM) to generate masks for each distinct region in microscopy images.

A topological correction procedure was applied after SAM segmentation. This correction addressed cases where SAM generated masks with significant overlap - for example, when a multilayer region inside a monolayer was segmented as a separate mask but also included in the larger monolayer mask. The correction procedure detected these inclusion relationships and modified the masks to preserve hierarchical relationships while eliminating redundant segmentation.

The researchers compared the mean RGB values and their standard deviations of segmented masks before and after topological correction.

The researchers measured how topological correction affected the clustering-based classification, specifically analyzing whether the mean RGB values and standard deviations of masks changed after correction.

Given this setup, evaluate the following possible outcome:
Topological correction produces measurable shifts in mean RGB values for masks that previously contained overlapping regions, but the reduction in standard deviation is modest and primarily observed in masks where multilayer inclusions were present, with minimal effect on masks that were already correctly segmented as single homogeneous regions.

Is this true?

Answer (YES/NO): NO